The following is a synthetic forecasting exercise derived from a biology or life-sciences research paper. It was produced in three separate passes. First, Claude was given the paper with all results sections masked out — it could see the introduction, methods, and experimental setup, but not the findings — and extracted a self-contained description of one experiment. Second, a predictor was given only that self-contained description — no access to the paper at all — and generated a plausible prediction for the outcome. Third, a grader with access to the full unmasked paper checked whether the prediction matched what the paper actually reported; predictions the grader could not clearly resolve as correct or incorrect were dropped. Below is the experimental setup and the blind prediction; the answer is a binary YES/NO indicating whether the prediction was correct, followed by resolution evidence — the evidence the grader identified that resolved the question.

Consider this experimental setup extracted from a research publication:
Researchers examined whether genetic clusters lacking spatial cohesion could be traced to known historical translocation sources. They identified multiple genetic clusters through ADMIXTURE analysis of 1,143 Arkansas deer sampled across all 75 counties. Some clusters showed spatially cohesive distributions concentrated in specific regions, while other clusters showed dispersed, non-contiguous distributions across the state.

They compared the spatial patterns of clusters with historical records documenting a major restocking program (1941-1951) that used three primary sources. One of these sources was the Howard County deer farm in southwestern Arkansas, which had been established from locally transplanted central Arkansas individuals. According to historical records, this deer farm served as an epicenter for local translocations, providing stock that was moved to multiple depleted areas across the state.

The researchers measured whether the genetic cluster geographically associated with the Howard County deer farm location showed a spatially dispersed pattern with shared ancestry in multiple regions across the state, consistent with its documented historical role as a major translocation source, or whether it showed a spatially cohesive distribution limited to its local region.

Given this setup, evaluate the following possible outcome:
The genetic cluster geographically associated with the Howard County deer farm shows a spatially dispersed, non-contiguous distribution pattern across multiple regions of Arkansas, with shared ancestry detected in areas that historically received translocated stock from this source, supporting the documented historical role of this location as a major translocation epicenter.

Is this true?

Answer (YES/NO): YES